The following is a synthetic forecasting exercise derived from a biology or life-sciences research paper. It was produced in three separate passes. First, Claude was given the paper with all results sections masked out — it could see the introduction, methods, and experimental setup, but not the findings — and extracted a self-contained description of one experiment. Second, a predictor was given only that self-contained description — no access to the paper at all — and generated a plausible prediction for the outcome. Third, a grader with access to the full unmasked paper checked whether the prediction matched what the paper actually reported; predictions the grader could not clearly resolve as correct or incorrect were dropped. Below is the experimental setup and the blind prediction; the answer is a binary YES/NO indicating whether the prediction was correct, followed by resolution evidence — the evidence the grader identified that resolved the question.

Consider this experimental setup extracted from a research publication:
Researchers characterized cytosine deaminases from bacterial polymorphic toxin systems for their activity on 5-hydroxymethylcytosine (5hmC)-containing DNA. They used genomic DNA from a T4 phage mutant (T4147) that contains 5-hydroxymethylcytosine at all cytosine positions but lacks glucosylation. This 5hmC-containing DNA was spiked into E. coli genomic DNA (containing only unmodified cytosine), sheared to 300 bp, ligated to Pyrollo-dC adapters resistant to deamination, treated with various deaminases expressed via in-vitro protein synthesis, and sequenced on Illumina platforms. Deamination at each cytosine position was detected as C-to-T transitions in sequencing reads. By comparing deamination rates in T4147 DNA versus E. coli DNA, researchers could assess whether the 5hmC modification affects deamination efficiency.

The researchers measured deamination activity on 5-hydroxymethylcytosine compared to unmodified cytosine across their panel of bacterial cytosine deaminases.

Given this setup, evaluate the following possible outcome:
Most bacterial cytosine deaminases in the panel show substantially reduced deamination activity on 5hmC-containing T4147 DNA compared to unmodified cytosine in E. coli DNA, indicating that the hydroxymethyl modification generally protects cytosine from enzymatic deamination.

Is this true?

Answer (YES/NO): NO